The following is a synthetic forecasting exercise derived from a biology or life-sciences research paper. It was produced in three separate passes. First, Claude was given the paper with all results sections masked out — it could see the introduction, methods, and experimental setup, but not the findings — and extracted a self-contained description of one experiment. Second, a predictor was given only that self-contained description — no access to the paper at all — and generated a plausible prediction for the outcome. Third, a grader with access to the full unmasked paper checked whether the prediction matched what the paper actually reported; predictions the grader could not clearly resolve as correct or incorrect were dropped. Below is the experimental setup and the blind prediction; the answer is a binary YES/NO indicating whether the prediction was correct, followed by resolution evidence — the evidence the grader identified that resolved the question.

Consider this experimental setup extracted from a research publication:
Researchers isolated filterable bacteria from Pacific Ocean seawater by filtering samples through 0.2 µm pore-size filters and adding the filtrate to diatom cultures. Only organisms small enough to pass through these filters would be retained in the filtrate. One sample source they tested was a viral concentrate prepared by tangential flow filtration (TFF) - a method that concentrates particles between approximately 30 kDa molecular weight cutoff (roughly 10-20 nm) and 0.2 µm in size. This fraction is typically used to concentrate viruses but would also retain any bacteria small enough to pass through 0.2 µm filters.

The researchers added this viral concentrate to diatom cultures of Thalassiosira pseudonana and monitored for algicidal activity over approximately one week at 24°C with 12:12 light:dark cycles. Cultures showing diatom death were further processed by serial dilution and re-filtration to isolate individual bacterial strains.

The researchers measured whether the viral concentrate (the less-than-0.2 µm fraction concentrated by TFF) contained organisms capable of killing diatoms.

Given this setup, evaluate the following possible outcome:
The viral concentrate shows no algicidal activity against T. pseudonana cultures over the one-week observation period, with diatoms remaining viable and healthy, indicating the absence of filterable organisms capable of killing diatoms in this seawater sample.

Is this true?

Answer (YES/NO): NO